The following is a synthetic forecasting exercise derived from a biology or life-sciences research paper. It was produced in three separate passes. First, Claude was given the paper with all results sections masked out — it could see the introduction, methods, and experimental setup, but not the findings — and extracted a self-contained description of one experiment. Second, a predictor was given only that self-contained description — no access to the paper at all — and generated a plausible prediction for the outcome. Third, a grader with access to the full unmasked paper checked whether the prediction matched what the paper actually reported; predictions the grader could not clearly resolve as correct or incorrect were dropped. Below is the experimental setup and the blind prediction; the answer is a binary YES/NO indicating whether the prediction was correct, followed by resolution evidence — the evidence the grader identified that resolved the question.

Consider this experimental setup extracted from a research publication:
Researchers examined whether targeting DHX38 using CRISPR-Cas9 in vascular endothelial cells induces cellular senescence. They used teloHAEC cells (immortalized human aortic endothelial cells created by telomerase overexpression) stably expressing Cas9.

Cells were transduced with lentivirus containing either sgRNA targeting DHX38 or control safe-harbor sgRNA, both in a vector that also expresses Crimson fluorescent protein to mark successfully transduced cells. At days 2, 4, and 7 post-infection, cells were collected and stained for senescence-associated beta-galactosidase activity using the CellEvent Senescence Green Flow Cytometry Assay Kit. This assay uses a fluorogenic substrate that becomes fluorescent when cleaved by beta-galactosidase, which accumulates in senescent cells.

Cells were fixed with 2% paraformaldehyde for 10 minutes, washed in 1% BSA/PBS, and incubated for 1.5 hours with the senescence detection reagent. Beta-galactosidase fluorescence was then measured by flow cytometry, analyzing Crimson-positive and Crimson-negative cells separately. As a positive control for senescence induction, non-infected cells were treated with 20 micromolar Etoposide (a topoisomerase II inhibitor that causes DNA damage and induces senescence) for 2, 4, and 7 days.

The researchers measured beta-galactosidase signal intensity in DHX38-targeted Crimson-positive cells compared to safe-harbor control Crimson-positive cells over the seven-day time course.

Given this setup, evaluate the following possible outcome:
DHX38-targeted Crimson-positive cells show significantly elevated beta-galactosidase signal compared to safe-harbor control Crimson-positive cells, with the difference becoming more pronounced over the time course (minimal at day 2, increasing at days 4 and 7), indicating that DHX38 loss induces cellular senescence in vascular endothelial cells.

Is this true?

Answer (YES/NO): YES